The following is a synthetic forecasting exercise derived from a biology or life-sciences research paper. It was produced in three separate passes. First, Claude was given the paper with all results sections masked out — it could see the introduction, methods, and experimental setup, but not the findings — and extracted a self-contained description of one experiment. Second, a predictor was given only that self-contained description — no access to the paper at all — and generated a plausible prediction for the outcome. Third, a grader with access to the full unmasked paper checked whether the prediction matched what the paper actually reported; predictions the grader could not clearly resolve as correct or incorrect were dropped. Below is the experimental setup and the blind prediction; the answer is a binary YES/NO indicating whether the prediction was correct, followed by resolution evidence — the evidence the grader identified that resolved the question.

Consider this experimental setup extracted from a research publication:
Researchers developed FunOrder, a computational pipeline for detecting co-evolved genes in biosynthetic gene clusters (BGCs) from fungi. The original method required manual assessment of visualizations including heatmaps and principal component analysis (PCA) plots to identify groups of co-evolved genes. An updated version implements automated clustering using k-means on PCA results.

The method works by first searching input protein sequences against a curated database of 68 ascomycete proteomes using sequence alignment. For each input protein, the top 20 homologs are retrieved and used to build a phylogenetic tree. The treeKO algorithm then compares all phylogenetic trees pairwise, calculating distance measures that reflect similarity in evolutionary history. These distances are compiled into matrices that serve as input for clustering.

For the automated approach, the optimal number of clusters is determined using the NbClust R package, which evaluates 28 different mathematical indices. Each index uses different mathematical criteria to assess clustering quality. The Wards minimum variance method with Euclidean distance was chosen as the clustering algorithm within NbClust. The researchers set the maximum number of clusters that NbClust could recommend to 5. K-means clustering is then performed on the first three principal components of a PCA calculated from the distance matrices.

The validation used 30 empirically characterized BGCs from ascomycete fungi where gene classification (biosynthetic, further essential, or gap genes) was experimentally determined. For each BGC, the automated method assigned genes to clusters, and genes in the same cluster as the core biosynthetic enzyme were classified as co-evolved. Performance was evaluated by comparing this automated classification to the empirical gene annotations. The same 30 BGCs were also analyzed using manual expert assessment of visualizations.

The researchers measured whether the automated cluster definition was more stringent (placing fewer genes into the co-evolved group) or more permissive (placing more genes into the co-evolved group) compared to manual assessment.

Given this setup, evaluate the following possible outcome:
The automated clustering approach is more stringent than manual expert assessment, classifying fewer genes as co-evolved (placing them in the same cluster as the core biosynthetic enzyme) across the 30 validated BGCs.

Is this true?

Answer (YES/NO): YES